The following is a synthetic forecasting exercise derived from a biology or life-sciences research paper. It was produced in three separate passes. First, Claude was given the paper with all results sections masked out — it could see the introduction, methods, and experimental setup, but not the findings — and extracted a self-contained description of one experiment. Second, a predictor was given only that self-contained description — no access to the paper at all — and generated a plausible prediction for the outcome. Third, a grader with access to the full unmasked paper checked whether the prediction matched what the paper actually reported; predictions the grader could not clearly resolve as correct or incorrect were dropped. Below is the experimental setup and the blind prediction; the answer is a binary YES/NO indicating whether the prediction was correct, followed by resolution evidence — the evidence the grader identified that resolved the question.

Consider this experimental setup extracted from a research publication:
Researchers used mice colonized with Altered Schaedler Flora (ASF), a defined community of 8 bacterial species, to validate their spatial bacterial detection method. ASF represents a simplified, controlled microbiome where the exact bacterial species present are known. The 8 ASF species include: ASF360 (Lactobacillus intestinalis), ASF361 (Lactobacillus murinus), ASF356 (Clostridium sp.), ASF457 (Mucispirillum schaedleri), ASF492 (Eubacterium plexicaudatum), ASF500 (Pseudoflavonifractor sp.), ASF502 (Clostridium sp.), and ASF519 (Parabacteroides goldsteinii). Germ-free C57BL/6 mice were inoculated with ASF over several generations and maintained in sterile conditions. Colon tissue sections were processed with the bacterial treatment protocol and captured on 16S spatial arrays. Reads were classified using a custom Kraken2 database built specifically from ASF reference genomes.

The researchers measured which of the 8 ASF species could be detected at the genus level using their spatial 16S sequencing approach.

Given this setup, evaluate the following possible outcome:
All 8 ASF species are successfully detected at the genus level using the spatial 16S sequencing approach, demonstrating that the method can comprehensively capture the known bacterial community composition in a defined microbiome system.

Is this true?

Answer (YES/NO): YES